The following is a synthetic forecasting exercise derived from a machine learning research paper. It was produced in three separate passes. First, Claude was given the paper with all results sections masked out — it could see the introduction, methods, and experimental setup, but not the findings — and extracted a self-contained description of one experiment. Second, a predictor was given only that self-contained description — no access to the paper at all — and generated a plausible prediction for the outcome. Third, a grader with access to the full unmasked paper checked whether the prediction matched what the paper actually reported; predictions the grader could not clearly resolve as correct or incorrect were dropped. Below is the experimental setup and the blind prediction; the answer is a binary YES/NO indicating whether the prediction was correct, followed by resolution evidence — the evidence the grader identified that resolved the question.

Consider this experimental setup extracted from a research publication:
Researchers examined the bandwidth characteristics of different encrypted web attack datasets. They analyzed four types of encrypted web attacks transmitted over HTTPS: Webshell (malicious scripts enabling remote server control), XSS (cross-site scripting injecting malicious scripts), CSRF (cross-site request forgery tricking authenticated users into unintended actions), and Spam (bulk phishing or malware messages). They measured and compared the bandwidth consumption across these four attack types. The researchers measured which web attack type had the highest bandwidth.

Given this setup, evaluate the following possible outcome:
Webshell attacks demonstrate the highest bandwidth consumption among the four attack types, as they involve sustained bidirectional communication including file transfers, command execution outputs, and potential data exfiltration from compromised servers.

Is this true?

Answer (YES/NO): NO